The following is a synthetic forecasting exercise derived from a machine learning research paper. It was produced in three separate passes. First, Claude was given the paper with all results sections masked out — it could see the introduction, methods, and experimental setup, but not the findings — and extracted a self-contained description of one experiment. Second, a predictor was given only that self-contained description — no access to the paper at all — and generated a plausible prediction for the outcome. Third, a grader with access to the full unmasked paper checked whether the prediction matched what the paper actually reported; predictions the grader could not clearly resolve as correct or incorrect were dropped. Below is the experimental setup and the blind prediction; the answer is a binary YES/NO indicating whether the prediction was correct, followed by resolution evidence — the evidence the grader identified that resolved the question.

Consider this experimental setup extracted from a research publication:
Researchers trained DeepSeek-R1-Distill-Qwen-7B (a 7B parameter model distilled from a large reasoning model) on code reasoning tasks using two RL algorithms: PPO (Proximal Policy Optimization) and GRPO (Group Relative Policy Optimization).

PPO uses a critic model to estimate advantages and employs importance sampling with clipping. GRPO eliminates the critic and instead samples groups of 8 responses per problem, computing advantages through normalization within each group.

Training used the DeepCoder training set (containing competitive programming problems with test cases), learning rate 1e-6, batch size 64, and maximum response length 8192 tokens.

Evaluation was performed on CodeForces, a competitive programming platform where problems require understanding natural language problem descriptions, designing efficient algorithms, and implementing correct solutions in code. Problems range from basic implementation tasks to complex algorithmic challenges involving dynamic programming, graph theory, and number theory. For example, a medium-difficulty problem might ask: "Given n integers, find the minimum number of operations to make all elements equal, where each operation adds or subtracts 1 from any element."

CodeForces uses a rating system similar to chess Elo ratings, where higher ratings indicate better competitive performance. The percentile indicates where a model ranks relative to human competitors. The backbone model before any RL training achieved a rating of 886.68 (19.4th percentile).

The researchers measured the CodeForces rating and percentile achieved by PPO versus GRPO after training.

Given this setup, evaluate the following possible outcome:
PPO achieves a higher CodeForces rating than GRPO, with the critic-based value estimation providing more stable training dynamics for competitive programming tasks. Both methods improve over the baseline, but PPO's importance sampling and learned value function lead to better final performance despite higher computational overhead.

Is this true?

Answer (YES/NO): YES